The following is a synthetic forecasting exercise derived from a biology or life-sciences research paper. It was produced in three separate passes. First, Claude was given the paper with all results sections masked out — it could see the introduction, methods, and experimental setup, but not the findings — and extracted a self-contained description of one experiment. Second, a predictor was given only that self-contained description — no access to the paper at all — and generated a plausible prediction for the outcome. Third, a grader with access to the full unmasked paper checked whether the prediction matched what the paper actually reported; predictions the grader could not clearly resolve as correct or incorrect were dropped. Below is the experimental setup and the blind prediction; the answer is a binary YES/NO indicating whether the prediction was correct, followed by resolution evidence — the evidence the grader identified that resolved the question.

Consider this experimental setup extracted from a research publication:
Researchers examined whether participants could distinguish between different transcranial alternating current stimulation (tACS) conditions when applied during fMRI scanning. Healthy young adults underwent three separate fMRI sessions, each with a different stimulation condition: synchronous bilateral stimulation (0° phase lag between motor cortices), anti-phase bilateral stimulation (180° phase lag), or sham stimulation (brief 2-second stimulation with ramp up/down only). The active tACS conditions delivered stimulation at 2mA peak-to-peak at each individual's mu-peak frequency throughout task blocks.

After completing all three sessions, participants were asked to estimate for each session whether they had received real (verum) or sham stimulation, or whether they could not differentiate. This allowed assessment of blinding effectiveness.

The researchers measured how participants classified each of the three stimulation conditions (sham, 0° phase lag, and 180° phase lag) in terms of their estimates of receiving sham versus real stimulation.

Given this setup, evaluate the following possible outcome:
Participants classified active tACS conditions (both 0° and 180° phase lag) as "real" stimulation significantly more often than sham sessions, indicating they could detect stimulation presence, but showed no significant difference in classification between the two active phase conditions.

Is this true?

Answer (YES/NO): NO